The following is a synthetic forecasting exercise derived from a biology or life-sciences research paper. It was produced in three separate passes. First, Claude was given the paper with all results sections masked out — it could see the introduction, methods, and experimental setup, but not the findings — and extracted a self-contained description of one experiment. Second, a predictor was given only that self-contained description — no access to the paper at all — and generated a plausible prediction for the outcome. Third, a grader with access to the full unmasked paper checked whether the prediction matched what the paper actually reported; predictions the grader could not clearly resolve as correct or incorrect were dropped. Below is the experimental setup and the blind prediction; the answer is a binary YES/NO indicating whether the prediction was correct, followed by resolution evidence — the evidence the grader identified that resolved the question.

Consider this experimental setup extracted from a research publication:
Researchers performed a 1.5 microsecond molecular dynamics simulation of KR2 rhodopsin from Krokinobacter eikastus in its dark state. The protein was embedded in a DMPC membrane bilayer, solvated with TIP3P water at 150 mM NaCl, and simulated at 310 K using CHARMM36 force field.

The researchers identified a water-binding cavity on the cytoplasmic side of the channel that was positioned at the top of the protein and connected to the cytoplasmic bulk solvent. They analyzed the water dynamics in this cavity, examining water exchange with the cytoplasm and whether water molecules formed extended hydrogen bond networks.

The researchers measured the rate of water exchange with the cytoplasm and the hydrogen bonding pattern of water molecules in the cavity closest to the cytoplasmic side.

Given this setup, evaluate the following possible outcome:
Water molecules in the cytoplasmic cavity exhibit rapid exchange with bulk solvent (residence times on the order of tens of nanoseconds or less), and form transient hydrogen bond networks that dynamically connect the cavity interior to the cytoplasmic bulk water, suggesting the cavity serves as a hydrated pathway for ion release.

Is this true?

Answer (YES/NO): NO